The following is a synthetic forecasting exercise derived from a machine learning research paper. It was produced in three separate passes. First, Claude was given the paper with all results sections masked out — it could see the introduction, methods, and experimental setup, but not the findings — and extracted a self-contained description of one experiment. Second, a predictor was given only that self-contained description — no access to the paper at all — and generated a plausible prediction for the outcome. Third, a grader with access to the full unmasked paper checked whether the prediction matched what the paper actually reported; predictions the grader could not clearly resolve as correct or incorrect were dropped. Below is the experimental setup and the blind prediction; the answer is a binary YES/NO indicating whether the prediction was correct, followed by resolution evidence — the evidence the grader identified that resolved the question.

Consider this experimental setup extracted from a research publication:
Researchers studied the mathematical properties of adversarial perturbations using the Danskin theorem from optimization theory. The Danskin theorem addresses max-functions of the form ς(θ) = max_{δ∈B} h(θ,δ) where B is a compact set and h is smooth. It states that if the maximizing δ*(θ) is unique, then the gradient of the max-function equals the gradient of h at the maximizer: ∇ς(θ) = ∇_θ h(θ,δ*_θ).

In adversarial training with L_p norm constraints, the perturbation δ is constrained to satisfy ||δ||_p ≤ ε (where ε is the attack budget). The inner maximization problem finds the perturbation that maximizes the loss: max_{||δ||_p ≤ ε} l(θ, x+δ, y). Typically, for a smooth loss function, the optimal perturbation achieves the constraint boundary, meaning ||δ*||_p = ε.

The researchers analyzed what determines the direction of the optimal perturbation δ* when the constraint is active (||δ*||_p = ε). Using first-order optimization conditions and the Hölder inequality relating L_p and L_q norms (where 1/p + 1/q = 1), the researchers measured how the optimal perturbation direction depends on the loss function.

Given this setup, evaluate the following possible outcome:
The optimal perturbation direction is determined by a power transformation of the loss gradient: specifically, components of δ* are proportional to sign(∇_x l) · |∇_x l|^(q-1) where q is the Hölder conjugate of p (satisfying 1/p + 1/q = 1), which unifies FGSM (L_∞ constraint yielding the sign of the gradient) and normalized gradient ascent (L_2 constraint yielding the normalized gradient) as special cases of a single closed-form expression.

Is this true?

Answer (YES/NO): YES